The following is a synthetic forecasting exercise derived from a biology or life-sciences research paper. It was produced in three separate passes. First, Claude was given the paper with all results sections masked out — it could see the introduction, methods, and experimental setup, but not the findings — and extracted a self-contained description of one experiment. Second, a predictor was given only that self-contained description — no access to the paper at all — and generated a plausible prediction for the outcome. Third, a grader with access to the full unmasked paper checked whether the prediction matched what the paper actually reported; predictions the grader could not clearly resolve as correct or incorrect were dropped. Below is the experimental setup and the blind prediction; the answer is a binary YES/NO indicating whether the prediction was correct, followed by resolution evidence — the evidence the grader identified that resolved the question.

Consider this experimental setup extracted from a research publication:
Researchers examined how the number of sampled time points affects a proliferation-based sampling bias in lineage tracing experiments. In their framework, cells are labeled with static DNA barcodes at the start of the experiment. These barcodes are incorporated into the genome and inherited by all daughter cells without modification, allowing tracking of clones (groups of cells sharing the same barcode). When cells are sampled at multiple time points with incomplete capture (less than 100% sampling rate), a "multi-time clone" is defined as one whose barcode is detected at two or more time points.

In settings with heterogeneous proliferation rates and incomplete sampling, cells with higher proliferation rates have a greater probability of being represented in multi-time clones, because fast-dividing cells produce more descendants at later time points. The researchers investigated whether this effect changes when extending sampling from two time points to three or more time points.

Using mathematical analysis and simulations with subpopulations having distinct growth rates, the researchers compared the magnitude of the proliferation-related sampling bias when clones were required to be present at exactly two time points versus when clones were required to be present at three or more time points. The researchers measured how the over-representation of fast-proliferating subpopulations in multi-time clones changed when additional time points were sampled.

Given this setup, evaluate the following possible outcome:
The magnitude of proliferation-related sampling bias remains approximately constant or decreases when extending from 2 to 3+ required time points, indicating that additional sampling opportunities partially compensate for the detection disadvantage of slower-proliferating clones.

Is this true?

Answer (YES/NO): NO